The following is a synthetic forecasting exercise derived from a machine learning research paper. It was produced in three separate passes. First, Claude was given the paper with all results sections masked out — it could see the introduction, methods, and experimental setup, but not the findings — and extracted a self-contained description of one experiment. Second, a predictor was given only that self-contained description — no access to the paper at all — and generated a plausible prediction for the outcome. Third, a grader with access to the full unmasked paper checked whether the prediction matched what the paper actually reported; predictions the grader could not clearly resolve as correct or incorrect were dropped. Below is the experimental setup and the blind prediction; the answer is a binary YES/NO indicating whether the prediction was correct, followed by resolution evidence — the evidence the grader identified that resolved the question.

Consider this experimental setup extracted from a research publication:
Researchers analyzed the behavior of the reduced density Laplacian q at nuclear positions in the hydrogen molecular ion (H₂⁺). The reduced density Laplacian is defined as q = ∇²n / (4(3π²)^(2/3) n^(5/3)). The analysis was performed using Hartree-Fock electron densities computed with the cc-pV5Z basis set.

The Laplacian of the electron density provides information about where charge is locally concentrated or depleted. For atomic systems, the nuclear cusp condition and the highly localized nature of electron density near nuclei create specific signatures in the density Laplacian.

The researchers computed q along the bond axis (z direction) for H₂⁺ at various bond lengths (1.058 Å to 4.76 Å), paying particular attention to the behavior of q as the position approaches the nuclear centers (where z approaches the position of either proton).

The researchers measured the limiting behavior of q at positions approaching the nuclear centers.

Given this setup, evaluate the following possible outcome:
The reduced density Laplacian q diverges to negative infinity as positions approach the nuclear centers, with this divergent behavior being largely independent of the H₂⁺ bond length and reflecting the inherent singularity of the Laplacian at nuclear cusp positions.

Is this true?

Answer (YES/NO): YES